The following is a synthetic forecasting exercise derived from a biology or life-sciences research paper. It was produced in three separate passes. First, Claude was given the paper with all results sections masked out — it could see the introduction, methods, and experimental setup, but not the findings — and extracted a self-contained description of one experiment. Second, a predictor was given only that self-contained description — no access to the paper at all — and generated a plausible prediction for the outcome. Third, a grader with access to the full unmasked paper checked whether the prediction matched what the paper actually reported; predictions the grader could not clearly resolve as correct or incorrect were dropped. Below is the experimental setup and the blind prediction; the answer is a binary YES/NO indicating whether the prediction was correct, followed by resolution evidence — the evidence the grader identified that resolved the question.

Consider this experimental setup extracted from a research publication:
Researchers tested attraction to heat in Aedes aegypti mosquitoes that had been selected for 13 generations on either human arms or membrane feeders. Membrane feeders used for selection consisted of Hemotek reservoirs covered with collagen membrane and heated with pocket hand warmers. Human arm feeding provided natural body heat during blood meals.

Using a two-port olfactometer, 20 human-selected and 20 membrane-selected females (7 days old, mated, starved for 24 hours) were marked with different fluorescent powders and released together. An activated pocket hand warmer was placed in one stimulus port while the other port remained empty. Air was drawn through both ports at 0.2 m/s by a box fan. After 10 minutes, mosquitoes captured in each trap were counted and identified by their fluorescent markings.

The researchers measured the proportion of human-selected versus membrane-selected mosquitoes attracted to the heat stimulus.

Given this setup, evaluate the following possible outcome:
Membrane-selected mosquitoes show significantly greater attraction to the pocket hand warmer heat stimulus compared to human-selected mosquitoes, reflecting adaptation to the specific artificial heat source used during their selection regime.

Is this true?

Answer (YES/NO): NO